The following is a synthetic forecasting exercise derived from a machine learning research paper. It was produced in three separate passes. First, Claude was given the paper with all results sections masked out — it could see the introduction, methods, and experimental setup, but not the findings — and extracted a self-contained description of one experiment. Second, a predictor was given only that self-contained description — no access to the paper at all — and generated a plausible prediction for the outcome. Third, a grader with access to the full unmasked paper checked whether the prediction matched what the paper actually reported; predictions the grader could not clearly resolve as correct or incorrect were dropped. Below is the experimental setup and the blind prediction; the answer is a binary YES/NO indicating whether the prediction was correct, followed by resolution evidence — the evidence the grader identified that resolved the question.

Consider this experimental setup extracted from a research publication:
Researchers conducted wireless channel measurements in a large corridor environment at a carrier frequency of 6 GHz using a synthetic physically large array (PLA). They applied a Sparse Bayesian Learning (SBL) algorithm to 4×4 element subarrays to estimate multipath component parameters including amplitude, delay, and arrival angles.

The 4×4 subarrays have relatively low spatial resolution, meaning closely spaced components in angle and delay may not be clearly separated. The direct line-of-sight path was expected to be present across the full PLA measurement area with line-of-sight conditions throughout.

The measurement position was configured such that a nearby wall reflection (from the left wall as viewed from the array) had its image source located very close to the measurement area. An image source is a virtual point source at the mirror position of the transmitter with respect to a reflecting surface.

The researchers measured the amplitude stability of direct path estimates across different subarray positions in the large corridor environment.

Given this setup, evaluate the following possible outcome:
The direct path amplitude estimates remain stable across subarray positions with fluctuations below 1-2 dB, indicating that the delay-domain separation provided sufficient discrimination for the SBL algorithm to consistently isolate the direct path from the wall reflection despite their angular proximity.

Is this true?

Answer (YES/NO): NO